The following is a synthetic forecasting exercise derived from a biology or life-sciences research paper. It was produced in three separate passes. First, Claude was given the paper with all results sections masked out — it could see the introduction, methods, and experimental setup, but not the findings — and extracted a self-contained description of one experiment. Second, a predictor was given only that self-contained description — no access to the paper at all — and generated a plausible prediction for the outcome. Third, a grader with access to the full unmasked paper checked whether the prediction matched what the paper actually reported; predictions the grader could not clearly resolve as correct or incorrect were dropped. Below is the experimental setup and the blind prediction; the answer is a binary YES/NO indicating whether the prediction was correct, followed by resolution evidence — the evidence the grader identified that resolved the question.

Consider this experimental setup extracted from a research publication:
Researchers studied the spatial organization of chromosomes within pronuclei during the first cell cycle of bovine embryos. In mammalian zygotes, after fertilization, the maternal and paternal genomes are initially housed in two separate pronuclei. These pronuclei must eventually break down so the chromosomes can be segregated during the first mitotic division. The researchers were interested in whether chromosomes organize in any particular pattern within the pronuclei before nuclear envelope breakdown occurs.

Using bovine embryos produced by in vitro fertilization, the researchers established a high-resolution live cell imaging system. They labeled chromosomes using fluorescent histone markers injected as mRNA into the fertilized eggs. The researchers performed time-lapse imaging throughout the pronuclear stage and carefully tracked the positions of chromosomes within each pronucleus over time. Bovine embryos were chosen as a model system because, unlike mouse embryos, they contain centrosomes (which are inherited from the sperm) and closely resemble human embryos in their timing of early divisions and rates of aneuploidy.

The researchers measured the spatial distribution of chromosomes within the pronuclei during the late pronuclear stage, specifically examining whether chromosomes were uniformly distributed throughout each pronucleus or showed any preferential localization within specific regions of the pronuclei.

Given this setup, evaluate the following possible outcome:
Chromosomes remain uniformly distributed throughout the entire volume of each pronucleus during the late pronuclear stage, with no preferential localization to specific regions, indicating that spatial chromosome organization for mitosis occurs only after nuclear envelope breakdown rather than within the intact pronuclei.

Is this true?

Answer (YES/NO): NO